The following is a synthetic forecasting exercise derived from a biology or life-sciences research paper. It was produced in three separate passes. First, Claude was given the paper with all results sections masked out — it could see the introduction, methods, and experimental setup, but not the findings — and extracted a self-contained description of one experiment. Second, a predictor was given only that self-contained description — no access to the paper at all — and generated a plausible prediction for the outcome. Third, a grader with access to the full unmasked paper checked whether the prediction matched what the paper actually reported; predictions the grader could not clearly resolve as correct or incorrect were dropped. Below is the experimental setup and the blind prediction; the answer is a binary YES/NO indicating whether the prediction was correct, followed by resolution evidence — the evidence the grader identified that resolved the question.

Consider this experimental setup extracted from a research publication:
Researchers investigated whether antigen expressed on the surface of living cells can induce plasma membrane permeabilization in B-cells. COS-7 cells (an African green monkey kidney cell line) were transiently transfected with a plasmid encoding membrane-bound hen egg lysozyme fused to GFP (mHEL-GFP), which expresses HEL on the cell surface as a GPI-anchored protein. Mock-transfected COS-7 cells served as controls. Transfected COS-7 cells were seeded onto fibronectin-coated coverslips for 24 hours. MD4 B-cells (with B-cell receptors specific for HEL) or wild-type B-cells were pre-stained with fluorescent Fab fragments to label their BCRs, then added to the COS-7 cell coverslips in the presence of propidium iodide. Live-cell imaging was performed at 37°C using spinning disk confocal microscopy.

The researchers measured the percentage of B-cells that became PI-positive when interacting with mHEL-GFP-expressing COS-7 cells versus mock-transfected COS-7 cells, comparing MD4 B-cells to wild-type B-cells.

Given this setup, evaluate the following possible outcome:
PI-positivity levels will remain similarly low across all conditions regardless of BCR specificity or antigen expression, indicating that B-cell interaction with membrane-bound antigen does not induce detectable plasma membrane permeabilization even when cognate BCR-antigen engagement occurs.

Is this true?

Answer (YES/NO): NO